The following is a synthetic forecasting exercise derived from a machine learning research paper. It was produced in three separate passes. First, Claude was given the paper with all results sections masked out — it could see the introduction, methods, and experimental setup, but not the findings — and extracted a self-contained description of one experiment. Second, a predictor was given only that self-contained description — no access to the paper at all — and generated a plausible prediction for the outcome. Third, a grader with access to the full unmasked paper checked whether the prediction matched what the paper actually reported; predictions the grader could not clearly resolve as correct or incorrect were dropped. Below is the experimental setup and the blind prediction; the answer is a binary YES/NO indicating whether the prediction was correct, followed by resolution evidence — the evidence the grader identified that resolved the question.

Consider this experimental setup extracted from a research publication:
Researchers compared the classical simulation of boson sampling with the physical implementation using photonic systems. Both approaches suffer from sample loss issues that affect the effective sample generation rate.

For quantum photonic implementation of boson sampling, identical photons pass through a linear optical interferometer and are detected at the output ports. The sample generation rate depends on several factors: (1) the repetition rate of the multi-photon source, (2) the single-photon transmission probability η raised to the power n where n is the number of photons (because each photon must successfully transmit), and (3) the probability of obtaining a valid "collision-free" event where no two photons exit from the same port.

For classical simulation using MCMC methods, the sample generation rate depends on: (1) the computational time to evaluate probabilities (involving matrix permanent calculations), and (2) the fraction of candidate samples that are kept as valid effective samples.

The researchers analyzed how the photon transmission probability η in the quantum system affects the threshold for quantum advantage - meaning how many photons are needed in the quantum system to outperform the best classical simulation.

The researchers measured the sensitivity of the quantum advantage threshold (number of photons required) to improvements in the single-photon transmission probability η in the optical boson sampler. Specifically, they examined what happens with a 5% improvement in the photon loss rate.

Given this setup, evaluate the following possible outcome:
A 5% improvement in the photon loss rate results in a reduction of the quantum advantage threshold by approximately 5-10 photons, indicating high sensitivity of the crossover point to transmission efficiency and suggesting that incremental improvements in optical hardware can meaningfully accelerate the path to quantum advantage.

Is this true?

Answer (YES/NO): NO